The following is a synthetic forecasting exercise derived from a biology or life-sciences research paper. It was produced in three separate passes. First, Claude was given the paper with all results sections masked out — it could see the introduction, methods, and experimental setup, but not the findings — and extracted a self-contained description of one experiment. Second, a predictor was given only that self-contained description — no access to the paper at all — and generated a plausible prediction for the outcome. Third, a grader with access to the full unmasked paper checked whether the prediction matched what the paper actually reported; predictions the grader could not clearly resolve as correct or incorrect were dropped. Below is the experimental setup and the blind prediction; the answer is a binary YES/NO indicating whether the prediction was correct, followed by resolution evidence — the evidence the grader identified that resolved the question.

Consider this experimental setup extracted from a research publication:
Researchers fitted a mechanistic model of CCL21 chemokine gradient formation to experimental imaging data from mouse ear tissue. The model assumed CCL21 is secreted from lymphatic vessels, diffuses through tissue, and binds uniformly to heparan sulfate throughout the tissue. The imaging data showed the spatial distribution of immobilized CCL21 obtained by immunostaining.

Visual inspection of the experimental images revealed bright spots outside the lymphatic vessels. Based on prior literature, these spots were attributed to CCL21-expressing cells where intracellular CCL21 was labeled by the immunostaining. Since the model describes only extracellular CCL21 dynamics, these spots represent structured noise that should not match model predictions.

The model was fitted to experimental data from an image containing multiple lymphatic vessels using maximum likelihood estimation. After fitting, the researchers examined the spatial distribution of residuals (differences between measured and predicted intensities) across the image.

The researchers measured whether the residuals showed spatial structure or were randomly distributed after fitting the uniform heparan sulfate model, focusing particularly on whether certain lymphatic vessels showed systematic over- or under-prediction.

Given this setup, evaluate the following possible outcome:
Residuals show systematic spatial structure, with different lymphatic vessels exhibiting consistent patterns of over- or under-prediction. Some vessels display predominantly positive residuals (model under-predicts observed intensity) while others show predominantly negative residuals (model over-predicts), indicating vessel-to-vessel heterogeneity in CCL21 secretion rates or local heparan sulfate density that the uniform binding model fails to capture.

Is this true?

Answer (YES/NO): YES